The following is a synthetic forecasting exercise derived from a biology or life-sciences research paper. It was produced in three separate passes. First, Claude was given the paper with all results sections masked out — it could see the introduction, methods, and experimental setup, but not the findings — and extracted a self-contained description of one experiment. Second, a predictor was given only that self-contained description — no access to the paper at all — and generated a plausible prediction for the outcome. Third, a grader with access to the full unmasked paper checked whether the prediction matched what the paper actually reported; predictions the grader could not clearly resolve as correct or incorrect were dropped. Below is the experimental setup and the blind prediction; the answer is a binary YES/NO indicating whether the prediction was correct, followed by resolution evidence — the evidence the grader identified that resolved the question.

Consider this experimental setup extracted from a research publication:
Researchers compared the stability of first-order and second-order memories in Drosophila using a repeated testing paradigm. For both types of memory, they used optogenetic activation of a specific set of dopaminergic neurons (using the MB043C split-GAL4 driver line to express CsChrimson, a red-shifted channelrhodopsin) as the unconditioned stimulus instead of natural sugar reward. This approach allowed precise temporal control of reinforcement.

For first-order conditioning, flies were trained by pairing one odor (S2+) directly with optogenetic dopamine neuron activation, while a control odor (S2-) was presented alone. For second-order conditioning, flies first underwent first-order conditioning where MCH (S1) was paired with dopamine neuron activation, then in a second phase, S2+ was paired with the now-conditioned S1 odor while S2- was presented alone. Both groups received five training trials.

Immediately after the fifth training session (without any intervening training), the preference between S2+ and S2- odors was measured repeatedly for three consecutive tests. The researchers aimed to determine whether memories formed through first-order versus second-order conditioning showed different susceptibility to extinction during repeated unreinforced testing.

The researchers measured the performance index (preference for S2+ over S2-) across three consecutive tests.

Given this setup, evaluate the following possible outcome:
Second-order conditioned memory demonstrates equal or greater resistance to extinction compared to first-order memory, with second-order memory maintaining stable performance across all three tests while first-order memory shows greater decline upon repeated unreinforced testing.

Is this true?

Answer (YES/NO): NO